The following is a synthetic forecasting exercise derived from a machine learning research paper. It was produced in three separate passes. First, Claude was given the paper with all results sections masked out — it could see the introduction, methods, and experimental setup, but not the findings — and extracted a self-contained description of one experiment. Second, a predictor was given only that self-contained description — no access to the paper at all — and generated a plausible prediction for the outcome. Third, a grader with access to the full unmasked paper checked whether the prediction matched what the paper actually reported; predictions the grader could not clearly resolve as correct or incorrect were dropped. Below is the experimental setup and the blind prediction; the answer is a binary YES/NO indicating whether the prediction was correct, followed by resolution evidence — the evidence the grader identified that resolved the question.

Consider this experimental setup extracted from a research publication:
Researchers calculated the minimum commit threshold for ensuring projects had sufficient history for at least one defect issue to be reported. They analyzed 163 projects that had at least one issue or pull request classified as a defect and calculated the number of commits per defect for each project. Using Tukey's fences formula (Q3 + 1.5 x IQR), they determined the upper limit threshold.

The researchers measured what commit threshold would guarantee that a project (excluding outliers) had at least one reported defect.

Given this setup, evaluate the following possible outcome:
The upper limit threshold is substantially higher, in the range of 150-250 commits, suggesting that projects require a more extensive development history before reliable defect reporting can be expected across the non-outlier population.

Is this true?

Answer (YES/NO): NO